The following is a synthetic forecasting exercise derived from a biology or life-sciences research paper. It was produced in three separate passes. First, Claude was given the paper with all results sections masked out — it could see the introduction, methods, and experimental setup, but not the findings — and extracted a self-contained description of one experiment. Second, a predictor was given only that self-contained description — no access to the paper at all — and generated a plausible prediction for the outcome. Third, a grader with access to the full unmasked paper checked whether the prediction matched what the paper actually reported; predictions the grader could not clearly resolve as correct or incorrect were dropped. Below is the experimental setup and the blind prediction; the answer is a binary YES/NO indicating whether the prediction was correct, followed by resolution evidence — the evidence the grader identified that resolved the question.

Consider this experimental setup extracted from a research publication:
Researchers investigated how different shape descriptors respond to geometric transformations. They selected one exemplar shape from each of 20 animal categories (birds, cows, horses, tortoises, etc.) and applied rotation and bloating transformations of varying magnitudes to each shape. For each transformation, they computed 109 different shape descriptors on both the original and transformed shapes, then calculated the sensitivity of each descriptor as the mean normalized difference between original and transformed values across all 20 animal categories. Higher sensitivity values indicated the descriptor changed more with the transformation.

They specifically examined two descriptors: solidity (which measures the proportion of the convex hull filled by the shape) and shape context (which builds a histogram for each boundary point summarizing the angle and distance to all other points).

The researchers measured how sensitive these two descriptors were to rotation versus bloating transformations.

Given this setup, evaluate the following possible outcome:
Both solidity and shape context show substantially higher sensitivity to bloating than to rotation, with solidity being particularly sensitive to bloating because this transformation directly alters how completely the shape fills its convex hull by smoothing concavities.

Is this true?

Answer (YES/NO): NO